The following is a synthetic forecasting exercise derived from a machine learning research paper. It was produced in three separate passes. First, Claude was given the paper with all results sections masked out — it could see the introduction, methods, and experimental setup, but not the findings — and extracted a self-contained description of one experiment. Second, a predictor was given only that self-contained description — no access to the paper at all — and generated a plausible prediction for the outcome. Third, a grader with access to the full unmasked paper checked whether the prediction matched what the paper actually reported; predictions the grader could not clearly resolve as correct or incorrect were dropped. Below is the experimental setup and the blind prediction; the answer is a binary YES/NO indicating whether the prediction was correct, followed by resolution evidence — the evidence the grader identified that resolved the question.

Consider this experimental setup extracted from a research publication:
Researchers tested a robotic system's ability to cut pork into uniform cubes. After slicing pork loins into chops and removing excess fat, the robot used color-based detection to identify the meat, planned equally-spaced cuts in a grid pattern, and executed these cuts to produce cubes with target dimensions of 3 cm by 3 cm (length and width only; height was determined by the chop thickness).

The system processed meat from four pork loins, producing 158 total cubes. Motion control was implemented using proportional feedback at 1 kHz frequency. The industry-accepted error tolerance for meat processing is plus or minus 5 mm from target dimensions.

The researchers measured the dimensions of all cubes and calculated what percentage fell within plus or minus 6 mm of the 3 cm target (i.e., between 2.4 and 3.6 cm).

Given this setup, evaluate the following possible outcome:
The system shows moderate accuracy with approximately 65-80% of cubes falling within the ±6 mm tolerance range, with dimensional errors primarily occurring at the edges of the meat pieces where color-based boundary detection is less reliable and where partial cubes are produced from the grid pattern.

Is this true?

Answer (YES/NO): NO